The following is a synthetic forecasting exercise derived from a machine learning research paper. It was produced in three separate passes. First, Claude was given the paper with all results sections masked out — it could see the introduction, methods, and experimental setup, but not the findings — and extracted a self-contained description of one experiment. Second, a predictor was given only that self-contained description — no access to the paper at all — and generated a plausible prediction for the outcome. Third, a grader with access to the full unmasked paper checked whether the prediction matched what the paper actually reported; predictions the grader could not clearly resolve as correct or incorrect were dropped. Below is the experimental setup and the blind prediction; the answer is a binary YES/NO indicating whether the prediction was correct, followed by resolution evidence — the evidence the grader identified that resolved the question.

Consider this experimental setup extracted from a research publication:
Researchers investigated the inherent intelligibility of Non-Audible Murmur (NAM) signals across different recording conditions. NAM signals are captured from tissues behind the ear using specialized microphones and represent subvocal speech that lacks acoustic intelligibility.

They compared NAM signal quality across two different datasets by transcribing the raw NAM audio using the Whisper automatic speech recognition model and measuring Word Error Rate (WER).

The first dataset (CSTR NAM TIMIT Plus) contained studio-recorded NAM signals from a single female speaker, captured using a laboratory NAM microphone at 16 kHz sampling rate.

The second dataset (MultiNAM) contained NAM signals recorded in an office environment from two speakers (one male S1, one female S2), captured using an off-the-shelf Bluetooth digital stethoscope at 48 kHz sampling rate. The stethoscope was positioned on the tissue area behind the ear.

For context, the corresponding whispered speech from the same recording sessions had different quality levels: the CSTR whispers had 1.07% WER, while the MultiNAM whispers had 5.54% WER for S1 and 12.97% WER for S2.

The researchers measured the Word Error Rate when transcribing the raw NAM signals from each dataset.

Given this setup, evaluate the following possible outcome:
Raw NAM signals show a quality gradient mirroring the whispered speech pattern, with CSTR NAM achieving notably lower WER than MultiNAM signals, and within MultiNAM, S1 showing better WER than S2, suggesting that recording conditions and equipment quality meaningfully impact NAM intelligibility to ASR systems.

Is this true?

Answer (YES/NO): NO